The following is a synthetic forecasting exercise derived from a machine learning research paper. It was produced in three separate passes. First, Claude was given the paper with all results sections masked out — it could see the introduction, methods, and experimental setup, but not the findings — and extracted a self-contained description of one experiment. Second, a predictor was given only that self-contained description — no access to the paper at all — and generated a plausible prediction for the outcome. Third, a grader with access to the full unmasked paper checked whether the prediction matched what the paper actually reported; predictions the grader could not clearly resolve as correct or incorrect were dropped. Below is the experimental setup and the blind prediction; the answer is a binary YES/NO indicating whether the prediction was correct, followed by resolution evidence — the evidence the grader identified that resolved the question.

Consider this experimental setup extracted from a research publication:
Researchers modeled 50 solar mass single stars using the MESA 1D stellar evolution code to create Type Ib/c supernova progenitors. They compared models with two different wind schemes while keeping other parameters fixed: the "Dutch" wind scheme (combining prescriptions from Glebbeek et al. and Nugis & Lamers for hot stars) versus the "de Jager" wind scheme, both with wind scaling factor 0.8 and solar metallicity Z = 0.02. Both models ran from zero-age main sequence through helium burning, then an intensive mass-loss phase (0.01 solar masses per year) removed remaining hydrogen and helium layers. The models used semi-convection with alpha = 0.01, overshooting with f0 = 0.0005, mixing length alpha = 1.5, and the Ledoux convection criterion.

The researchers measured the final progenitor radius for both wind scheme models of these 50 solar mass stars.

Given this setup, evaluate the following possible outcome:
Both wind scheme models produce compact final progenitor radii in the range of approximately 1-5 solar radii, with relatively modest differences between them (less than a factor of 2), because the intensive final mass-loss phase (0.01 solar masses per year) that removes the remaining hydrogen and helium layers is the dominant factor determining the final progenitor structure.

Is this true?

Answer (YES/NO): NO